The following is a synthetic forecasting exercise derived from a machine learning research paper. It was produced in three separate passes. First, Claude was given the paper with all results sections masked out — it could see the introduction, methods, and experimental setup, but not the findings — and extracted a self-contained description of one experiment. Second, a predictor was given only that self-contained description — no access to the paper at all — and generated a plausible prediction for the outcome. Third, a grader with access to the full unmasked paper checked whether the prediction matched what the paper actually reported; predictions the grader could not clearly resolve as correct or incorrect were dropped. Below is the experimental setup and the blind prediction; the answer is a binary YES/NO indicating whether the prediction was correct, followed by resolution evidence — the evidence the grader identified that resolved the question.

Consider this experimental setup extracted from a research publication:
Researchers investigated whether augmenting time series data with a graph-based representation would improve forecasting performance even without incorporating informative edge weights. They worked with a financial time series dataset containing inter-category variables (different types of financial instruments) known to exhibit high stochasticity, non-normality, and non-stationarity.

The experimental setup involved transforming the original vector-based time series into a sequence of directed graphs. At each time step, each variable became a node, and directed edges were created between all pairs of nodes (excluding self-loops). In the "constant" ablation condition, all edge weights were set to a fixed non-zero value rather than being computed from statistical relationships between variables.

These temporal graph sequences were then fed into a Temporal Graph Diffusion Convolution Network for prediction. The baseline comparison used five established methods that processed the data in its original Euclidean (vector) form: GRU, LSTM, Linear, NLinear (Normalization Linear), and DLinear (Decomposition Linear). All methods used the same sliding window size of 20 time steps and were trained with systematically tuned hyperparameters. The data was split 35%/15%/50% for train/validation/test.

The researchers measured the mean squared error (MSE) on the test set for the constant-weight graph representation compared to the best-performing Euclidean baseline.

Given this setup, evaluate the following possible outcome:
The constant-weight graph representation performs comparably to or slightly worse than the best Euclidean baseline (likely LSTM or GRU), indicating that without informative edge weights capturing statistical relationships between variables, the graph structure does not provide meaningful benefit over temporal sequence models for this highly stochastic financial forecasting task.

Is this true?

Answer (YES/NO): NO